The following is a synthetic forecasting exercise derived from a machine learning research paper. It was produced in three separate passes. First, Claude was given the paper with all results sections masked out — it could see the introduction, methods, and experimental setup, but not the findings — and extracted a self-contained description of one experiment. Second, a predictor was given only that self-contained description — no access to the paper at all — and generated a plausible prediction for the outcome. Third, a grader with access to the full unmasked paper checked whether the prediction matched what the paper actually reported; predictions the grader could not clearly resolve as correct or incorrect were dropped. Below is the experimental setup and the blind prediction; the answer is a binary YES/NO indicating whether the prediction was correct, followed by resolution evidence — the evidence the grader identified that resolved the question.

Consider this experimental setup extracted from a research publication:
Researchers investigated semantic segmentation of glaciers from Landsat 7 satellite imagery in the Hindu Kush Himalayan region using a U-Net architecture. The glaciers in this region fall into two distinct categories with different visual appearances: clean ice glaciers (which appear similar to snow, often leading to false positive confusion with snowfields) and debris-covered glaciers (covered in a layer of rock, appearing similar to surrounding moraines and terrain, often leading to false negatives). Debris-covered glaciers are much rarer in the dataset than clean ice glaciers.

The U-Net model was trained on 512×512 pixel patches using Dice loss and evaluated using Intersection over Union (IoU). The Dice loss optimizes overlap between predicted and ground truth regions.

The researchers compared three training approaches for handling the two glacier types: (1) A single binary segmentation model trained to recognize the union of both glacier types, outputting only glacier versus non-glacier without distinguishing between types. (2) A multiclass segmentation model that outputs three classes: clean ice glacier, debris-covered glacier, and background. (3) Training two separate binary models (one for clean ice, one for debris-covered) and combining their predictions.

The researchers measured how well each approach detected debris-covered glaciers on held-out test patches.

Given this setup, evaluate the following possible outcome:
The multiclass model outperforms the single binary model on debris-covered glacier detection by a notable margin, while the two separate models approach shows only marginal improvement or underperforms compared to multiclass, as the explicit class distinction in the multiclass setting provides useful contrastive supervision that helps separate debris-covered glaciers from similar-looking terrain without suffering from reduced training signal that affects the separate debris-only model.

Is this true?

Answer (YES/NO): YES